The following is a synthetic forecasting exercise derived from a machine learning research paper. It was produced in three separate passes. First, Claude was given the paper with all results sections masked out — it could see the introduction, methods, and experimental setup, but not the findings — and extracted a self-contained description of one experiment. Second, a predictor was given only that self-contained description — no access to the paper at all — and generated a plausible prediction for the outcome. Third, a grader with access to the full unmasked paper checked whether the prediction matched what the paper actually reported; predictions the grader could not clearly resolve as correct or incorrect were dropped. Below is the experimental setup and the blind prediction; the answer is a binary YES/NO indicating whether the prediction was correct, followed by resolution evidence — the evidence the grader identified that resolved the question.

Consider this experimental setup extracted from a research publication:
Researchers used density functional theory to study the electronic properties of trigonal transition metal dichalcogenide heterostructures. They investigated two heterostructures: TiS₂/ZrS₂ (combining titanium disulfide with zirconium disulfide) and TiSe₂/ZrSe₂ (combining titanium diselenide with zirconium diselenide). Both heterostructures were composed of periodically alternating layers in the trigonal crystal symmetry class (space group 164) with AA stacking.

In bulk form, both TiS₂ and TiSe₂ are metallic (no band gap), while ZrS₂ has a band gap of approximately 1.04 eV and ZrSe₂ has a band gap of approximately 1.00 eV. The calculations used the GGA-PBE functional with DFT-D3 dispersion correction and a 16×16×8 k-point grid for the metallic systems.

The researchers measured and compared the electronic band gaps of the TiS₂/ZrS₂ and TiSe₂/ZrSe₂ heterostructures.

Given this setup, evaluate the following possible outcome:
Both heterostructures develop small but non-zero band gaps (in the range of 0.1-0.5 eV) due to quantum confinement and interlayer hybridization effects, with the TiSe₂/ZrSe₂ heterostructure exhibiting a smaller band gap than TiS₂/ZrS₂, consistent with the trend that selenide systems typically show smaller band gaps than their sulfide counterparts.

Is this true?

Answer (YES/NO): NO